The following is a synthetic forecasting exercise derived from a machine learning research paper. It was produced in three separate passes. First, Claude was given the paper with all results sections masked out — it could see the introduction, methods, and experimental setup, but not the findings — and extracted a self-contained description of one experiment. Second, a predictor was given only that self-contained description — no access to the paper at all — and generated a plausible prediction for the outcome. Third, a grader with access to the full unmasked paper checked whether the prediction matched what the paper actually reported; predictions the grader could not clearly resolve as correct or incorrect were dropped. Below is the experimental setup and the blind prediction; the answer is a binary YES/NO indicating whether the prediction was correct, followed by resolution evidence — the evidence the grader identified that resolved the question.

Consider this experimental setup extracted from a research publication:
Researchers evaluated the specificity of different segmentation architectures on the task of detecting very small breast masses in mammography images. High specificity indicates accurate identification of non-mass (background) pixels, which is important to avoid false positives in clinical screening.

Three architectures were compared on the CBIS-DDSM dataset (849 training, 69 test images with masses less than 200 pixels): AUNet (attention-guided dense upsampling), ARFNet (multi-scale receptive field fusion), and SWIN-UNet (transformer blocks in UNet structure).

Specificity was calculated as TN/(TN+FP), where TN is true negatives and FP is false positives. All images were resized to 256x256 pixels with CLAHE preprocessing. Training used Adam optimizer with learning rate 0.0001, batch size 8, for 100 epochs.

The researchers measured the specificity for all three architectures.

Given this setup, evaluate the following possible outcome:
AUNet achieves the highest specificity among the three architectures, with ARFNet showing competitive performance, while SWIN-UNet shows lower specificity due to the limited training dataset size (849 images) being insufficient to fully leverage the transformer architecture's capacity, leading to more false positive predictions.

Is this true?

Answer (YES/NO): NO